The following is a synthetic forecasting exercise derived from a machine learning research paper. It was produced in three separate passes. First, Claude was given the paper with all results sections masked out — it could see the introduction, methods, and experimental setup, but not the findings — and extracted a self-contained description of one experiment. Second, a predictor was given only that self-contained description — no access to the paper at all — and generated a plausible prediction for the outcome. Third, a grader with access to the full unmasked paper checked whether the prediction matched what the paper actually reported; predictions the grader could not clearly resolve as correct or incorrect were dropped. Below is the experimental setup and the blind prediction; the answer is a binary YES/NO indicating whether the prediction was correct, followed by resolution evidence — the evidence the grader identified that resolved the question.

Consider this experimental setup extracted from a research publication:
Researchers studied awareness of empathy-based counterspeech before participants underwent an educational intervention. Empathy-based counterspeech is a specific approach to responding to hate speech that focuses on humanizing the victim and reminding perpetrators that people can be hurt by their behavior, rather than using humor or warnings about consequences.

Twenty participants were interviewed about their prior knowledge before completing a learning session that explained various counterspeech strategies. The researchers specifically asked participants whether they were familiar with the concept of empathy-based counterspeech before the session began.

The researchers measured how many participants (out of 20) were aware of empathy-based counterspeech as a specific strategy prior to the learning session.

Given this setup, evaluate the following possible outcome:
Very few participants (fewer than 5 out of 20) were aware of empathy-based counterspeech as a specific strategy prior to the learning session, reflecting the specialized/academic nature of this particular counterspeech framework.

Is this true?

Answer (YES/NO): YES